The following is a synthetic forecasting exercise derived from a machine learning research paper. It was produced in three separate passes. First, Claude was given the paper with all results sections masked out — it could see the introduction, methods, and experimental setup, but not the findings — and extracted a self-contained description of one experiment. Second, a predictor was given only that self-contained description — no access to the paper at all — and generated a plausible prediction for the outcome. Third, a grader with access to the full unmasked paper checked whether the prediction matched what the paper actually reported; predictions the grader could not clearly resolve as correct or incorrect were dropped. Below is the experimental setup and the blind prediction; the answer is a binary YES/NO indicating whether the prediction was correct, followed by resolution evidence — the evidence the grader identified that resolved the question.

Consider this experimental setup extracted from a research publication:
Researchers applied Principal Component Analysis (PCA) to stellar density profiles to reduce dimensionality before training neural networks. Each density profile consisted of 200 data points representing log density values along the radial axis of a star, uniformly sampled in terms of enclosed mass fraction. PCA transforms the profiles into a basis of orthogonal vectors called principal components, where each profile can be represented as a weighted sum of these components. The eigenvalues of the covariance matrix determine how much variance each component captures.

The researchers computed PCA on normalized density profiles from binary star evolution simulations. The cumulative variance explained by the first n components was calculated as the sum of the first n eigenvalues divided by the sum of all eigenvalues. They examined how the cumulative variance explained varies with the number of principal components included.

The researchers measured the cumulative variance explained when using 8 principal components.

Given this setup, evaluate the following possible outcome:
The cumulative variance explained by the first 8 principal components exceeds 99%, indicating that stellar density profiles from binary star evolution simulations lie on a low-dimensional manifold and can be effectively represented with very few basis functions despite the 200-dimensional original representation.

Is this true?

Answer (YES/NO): YES